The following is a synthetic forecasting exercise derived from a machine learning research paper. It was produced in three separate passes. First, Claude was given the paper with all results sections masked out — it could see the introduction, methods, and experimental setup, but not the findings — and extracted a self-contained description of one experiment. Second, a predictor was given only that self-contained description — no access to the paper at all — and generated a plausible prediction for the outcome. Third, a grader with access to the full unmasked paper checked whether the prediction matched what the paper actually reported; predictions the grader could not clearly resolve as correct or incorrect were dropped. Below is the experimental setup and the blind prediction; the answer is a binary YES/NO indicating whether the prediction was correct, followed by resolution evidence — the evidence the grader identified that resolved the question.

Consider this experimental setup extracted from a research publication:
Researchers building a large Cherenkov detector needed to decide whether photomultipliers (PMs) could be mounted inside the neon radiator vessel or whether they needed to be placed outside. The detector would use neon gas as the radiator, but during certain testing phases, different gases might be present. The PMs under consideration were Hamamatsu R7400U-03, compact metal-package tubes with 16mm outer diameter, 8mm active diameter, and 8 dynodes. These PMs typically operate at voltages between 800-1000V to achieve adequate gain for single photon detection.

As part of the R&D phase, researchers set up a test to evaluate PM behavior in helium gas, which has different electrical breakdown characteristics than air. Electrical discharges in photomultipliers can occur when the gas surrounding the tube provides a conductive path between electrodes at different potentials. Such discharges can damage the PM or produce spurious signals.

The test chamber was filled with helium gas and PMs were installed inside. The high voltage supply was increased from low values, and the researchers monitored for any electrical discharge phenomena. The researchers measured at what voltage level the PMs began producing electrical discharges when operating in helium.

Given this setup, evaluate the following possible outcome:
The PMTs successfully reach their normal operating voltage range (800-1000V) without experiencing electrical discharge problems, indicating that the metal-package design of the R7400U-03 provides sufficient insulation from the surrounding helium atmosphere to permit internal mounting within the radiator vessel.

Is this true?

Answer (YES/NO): NO